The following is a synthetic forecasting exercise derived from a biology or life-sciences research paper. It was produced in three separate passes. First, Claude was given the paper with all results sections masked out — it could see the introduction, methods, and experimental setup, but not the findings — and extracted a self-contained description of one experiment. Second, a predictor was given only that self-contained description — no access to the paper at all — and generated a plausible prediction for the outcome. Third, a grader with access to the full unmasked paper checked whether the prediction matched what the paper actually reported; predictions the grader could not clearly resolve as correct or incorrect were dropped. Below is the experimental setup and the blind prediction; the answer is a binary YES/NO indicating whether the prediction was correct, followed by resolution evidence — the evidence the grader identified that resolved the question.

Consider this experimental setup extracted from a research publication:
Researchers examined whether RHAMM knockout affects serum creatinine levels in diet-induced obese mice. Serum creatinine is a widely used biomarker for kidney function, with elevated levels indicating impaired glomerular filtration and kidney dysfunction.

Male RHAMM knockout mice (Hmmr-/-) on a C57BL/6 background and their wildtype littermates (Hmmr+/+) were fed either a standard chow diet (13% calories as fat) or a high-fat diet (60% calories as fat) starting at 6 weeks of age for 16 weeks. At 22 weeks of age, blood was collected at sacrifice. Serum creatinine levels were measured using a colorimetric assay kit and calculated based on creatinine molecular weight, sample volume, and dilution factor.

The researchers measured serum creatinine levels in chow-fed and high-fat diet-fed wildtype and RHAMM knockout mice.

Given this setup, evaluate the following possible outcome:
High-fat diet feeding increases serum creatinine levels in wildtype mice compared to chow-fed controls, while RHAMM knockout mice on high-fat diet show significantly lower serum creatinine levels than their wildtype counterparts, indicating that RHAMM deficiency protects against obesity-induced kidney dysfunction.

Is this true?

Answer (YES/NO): YES